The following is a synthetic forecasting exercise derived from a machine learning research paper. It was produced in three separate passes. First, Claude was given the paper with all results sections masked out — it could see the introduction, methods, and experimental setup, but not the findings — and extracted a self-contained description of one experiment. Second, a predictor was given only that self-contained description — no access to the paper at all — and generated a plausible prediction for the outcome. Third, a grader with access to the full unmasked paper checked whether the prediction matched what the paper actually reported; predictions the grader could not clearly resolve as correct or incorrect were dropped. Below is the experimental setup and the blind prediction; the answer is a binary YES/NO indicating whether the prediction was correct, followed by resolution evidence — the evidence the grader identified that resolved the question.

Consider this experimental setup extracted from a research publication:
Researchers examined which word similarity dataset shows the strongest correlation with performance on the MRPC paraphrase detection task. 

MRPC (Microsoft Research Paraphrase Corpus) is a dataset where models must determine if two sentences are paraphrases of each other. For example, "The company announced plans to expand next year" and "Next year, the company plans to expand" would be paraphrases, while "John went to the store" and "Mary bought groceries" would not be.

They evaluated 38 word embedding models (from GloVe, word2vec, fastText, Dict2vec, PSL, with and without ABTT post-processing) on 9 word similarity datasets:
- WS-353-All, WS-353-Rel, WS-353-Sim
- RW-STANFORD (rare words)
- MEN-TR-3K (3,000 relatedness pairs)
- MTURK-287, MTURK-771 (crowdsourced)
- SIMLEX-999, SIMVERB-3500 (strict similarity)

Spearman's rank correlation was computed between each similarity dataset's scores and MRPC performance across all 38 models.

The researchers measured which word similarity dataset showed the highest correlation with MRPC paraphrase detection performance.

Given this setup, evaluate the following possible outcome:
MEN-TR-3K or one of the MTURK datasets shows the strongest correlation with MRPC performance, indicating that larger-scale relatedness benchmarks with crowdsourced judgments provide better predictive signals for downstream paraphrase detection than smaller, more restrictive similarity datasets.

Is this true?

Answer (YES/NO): YES